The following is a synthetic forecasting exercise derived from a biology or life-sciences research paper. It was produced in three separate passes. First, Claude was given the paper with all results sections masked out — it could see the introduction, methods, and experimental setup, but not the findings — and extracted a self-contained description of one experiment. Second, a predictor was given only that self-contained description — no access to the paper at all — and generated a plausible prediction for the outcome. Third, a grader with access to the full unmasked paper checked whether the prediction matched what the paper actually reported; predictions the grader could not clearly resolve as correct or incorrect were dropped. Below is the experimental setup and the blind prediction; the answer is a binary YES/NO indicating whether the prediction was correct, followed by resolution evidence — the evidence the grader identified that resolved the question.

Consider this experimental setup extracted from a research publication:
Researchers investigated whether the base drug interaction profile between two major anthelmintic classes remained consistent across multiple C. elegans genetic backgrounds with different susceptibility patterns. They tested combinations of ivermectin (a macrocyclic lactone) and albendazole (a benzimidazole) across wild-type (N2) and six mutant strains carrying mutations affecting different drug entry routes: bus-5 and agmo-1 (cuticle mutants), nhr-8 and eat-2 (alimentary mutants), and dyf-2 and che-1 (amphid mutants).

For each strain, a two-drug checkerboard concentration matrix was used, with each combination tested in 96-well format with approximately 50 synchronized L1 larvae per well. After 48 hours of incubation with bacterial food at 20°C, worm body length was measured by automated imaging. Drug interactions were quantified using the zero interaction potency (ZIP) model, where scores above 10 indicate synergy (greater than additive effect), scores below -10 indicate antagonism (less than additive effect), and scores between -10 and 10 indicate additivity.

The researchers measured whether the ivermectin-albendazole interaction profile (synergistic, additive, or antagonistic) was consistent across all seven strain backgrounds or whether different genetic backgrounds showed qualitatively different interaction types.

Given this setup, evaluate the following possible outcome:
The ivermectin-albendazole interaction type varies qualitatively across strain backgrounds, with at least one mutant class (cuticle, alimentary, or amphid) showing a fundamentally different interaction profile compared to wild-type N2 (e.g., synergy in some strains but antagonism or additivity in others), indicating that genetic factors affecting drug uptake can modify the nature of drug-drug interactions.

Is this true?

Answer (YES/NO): YES